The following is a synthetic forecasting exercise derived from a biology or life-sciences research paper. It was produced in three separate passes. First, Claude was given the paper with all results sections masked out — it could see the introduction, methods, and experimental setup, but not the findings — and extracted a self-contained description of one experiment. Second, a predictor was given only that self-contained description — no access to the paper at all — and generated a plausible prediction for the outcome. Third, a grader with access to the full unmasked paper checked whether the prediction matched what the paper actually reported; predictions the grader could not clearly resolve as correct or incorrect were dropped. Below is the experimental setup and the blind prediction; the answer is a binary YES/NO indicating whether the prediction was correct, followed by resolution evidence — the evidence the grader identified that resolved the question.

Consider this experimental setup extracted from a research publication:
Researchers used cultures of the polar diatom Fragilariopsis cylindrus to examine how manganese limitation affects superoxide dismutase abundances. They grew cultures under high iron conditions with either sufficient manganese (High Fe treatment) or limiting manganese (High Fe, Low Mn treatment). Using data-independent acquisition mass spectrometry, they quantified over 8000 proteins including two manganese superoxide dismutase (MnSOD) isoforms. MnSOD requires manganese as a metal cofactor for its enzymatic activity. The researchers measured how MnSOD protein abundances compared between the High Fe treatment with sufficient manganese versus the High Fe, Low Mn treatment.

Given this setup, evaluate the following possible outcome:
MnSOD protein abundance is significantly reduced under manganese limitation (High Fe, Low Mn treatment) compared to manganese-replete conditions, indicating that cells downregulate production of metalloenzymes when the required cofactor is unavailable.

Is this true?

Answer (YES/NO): YES